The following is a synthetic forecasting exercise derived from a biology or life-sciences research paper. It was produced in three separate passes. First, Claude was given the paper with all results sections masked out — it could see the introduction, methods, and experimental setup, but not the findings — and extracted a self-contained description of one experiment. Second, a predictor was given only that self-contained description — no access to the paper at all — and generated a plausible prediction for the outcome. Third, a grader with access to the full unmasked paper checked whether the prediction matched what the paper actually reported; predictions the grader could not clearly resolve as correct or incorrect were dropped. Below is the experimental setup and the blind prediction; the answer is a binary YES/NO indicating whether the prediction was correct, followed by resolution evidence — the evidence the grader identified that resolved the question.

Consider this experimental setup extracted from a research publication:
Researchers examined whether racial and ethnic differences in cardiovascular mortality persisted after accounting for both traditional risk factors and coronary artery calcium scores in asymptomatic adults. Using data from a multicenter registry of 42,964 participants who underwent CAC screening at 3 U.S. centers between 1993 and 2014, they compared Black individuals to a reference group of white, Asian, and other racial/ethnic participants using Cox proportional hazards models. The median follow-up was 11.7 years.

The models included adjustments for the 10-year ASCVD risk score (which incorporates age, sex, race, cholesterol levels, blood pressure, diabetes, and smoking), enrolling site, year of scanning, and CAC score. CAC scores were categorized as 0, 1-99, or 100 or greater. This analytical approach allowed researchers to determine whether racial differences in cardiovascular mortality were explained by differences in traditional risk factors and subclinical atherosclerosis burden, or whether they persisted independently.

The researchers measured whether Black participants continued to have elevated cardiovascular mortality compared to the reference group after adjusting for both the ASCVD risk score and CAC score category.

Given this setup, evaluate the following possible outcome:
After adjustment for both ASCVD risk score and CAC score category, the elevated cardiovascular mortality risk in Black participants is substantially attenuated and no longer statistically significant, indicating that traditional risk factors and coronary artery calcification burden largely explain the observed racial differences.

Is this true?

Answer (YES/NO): NO